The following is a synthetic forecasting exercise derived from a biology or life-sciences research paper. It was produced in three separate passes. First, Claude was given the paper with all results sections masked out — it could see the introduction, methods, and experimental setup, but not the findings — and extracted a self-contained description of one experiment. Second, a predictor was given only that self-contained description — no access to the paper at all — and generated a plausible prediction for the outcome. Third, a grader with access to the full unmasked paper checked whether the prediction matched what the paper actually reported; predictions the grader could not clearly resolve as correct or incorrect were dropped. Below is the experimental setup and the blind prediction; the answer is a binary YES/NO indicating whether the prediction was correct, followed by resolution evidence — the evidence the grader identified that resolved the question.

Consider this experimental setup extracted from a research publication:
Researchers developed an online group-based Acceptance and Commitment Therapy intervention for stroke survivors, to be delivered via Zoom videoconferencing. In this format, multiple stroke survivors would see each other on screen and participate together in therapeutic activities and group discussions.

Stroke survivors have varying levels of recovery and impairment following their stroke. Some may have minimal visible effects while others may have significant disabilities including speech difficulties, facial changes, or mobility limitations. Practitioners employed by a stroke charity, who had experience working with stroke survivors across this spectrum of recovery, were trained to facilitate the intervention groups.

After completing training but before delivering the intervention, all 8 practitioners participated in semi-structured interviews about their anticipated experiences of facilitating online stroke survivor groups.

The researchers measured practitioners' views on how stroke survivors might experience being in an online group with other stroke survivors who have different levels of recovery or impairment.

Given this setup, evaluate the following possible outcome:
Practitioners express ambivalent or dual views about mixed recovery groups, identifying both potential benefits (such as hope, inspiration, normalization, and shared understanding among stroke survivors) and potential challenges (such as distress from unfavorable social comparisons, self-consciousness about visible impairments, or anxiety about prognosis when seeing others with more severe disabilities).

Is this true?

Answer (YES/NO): NO